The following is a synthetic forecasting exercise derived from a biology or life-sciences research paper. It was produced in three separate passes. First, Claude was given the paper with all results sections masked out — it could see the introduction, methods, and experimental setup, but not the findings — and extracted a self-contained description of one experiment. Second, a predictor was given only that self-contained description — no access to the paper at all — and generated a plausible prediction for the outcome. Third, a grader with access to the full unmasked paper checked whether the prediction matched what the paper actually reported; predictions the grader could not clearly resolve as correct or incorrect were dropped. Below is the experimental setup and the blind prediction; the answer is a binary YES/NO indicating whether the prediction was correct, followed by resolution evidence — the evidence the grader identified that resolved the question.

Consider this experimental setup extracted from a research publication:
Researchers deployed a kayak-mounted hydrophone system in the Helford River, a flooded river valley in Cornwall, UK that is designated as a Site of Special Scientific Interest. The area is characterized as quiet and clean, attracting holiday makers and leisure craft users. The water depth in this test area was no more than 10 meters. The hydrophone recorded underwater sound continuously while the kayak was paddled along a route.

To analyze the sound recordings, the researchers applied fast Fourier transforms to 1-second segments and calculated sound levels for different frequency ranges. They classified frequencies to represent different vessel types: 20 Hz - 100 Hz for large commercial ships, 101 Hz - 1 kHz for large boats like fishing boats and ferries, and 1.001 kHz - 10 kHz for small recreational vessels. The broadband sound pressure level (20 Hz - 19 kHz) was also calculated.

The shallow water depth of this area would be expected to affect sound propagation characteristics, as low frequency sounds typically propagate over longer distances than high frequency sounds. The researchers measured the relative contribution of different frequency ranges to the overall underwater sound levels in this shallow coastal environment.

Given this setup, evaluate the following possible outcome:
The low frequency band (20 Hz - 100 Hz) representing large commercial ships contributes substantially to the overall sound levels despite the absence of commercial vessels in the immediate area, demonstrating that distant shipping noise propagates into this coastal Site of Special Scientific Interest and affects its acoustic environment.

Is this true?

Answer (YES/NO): NO